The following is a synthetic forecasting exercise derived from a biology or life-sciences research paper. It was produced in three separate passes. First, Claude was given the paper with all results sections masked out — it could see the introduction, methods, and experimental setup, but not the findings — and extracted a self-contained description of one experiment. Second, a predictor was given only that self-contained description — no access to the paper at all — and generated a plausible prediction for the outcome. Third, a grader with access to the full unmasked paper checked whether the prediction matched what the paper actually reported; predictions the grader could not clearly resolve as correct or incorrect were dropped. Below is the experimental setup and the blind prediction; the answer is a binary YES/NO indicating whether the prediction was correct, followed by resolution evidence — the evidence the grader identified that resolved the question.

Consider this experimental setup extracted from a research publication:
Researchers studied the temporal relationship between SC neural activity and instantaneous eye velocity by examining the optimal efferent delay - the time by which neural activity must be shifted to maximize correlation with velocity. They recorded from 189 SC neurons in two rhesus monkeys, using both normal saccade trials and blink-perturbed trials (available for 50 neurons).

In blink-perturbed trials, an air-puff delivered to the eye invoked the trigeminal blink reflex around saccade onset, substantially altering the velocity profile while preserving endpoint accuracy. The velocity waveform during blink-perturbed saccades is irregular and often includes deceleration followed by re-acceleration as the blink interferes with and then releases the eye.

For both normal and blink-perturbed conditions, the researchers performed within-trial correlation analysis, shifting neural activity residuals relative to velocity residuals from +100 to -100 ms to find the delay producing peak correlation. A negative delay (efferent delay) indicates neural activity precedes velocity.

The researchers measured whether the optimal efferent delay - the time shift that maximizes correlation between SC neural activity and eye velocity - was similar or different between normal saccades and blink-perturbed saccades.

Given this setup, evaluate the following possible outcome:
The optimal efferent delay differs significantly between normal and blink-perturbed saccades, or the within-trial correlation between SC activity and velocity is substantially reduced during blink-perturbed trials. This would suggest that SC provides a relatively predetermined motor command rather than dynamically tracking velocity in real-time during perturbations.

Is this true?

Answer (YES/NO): NO